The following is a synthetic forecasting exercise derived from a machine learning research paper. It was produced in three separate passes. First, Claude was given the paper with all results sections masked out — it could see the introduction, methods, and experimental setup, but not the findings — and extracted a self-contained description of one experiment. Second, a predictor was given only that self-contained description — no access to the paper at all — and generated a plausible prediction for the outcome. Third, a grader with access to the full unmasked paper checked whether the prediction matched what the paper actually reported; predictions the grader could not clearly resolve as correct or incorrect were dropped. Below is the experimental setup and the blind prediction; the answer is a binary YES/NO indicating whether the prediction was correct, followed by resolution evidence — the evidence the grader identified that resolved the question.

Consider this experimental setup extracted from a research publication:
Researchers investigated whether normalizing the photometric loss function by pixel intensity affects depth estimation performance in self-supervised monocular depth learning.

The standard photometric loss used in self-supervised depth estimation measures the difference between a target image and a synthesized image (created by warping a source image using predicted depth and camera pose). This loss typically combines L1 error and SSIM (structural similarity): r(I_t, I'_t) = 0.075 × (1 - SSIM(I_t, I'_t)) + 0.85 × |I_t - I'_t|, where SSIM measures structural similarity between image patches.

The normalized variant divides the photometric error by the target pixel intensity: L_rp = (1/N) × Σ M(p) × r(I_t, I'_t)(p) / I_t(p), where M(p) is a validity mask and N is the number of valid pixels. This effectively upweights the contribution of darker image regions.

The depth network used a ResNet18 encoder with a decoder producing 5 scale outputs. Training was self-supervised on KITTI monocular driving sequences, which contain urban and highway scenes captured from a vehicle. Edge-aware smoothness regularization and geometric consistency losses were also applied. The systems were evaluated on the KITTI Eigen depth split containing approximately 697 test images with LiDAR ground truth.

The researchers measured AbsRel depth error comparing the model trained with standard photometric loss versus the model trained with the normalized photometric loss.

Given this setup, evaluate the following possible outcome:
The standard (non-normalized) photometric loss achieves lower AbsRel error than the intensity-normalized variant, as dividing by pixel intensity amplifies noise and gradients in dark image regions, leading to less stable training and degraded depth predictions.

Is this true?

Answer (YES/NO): NO